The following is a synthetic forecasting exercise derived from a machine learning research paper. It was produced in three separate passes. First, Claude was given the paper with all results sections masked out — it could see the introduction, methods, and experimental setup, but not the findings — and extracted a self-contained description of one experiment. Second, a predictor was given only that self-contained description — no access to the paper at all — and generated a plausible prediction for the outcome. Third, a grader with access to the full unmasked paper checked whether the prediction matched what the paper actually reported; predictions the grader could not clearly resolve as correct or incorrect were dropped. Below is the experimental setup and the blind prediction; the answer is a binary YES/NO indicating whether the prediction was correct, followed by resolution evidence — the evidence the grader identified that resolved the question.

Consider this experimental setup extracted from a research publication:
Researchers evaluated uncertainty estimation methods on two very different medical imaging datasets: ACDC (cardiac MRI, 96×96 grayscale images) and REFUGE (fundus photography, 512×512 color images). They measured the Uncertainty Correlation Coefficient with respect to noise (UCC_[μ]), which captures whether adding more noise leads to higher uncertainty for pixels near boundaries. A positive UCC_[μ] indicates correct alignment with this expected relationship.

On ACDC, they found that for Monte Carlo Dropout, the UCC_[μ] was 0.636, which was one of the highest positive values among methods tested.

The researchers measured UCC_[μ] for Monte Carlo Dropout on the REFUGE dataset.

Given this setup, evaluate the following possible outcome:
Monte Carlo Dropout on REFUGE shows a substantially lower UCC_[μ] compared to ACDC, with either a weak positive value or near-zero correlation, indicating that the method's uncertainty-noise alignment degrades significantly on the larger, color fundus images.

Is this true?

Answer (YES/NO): YES